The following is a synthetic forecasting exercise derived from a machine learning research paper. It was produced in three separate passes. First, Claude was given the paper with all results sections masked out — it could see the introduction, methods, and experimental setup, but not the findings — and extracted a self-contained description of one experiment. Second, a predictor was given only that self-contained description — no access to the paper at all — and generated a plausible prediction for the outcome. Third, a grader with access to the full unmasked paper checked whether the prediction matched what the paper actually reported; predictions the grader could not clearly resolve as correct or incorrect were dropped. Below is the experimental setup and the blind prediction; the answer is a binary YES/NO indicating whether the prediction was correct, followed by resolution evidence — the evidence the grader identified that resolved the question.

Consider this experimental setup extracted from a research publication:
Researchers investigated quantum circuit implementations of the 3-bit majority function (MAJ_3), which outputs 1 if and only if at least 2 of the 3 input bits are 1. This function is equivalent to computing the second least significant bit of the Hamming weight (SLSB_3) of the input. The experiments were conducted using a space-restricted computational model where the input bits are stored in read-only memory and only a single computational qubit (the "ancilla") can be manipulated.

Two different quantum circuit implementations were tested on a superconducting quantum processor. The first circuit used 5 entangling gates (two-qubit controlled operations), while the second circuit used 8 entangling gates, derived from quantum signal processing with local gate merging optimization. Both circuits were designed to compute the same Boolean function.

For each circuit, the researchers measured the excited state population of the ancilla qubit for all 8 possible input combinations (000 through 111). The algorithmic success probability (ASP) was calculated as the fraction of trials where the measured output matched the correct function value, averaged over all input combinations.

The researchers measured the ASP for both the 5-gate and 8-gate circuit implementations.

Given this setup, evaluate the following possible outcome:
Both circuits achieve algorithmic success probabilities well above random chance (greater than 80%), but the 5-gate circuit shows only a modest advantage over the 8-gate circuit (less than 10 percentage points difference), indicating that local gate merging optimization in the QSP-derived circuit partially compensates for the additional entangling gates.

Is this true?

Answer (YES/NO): YES